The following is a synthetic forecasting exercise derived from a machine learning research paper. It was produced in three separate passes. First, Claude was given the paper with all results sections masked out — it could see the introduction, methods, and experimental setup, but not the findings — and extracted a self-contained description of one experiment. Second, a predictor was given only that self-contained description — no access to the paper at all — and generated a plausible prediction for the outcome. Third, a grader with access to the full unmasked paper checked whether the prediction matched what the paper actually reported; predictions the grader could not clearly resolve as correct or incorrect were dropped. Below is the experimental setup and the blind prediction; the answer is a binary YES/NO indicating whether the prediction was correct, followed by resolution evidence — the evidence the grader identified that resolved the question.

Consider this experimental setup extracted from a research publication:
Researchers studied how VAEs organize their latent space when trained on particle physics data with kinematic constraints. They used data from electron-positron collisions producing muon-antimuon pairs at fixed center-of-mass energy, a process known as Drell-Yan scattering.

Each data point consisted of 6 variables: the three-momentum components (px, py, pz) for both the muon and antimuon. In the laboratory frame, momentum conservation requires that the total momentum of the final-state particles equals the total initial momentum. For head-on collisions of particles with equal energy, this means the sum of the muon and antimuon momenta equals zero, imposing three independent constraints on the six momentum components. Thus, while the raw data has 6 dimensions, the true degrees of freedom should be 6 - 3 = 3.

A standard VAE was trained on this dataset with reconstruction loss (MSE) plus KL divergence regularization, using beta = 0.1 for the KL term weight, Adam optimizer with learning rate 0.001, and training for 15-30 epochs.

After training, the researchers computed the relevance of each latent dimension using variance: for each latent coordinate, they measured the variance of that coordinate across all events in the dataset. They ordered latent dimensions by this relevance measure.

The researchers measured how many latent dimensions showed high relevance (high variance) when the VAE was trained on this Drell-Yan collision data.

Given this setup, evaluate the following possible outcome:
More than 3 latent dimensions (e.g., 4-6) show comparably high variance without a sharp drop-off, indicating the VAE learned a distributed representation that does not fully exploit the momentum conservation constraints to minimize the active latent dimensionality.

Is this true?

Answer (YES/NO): NO